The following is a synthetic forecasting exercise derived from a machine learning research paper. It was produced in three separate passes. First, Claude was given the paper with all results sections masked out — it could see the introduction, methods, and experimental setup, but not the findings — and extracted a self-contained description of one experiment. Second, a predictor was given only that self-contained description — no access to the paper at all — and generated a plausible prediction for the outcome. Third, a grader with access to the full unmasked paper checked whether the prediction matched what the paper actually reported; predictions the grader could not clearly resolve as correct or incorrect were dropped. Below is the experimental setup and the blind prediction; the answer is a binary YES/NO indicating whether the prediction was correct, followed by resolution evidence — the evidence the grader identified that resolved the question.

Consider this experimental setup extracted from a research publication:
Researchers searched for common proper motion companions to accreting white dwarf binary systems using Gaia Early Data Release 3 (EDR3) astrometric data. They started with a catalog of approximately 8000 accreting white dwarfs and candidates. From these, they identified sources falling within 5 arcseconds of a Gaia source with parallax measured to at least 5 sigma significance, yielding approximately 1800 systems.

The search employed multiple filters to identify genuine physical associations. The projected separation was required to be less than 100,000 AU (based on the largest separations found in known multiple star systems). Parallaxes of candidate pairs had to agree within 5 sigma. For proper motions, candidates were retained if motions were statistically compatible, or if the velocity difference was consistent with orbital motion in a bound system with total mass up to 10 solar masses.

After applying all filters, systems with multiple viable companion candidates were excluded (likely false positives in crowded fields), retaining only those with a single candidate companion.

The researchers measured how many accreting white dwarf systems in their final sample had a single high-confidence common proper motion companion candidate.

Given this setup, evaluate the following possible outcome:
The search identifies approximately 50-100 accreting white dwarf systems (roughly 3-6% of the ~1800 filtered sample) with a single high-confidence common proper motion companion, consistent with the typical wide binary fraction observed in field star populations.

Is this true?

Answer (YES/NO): NO